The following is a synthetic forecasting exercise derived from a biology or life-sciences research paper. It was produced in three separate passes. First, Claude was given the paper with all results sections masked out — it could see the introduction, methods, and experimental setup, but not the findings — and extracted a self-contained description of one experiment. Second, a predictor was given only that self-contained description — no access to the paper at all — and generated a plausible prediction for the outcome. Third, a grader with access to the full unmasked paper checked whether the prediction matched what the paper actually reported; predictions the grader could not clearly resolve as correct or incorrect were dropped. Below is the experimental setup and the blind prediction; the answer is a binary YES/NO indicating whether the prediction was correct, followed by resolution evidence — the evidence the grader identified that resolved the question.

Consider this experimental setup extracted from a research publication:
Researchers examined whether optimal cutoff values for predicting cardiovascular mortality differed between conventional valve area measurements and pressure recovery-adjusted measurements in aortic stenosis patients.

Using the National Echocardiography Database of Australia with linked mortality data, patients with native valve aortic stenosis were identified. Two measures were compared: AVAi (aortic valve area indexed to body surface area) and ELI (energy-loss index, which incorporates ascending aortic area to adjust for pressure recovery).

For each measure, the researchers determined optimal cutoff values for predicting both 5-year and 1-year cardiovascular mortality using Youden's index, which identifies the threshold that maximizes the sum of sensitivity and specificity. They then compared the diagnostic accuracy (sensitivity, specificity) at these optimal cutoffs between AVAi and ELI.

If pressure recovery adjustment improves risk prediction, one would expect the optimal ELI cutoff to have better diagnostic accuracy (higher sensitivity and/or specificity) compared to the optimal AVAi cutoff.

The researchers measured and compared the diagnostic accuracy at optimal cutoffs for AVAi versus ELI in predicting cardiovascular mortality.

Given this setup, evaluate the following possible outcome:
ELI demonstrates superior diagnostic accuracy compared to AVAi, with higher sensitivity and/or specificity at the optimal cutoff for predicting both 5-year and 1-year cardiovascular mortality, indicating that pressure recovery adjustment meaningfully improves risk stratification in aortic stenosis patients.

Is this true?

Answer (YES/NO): NO